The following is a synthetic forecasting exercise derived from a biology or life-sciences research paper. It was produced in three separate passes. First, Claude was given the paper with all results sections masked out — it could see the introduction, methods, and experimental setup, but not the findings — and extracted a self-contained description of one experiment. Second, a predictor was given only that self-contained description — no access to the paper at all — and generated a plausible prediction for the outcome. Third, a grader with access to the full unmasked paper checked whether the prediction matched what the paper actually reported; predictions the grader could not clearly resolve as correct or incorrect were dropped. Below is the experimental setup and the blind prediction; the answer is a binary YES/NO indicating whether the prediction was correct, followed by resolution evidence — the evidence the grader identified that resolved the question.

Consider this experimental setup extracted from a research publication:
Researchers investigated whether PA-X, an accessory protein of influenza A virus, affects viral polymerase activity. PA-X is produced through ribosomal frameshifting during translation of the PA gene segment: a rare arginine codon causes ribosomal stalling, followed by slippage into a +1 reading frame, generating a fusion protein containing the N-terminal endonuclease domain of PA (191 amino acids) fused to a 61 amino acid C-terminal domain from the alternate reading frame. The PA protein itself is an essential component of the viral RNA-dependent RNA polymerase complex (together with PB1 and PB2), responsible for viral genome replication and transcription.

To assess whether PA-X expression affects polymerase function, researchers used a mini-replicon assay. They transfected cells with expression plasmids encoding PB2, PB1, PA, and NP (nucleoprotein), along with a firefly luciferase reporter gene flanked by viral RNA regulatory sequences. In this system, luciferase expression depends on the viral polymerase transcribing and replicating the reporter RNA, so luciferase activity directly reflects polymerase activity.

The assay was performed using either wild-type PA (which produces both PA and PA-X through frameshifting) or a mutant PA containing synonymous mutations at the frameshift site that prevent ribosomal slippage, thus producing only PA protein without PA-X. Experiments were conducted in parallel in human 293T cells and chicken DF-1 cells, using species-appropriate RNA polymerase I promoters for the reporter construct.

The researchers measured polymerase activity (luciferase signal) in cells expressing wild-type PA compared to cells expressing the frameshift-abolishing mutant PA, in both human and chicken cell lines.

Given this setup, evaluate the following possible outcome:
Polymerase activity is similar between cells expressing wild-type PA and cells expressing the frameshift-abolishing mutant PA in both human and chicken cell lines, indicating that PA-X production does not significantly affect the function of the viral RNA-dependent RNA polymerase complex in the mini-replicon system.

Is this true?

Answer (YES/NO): YES